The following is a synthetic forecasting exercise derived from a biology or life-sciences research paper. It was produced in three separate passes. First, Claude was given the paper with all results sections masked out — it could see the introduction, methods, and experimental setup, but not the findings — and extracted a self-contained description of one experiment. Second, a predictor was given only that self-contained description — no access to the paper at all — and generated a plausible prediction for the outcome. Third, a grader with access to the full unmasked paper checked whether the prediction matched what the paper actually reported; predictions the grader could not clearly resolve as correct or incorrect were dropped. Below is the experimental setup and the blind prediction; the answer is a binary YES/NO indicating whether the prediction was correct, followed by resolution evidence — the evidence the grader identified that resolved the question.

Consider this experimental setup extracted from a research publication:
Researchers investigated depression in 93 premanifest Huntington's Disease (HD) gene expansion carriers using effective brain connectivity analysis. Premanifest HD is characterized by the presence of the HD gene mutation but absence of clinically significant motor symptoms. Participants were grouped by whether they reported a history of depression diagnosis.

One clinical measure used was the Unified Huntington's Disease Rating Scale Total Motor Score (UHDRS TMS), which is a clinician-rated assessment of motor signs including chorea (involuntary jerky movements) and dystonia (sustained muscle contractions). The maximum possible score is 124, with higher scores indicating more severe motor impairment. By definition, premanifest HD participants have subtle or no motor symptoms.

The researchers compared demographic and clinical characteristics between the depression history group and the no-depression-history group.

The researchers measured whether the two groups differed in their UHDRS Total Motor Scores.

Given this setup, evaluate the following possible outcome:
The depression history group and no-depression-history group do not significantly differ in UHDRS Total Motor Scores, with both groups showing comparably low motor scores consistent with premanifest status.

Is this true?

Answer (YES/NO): YES